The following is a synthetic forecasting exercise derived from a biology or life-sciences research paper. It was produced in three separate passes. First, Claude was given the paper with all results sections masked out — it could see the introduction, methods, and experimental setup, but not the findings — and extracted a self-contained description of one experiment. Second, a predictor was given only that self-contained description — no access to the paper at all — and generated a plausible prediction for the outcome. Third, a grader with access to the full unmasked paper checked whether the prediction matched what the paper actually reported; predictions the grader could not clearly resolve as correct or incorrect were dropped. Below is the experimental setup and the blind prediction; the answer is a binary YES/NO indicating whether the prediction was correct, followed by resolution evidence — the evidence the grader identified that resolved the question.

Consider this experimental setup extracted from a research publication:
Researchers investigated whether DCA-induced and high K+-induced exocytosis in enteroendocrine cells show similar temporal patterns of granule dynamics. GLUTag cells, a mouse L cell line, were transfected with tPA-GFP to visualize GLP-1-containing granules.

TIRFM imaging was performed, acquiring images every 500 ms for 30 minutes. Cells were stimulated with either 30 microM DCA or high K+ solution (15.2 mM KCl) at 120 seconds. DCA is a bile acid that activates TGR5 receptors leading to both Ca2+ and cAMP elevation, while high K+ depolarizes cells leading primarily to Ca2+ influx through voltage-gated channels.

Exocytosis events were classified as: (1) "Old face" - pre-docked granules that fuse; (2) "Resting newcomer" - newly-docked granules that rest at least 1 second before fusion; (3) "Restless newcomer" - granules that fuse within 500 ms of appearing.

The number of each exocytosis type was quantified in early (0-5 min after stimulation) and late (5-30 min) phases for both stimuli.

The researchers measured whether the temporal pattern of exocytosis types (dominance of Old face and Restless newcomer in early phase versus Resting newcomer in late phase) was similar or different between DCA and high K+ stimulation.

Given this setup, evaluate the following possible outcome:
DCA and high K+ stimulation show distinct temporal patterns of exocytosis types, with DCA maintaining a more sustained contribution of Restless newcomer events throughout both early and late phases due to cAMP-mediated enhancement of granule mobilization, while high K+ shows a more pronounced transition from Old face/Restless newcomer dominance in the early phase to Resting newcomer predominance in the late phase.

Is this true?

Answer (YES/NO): NO